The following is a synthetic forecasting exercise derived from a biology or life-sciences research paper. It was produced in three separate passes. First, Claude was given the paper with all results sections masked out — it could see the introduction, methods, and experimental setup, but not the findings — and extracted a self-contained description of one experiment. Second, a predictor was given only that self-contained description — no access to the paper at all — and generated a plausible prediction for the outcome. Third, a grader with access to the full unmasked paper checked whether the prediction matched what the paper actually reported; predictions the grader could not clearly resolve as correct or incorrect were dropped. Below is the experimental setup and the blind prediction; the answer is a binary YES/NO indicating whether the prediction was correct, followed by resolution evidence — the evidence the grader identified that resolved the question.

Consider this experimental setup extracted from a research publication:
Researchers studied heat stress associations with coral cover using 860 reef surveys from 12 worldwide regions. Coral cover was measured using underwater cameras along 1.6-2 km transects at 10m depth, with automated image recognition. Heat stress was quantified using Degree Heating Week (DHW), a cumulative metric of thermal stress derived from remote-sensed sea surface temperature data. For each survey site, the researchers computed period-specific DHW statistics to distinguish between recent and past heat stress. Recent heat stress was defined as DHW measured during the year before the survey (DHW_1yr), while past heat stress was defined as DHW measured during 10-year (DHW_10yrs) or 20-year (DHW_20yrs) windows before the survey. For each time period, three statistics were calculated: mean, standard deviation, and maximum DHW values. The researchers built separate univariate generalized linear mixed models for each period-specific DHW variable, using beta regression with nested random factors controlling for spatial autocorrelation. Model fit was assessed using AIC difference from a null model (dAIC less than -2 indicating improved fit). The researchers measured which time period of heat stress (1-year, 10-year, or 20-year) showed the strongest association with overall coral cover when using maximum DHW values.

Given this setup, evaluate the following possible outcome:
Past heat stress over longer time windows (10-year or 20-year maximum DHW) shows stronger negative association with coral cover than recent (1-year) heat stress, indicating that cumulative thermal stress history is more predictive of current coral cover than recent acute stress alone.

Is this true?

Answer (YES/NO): NO